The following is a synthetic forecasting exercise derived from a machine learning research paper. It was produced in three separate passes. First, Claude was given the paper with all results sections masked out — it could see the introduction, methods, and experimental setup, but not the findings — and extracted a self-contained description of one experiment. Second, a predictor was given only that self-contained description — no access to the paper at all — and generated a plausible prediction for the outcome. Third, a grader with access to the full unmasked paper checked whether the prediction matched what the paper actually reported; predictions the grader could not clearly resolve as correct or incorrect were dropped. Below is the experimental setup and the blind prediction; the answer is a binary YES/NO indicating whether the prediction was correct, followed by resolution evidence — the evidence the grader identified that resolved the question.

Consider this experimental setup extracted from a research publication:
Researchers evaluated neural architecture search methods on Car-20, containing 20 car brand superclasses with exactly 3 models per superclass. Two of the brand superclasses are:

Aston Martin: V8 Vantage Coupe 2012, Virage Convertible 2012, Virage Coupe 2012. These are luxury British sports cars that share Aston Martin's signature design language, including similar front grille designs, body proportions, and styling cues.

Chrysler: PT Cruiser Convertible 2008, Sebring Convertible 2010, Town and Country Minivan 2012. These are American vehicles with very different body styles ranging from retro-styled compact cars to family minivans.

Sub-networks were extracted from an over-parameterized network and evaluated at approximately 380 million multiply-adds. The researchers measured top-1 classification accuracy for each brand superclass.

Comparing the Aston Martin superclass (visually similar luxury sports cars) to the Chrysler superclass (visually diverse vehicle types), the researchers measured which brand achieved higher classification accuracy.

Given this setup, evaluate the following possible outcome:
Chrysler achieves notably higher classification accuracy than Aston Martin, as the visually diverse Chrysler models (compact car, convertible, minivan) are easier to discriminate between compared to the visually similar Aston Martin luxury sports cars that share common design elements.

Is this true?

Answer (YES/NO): YES